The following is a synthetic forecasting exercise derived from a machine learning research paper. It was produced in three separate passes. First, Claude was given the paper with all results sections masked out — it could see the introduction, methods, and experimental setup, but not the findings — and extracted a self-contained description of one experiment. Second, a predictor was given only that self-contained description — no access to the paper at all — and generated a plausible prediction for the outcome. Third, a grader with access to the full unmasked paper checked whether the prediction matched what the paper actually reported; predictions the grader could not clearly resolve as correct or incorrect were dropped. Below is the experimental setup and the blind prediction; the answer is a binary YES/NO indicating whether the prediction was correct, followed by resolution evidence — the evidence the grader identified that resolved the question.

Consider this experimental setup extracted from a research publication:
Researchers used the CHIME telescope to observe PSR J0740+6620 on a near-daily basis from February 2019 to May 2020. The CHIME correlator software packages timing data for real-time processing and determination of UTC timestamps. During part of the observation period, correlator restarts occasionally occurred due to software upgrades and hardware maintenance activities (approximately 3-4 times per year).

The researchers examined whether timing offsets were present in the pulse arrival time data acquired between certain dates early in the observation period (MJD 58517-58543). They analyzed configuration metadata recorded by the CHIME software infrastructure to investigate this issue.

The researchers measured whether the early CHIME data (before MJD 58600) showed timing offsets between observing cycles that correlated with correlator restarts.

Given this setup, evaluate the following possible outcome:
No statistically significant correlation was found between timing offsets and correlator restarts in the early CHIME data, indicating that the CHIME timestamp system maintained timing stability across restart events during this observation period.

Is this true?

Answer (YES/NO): NO